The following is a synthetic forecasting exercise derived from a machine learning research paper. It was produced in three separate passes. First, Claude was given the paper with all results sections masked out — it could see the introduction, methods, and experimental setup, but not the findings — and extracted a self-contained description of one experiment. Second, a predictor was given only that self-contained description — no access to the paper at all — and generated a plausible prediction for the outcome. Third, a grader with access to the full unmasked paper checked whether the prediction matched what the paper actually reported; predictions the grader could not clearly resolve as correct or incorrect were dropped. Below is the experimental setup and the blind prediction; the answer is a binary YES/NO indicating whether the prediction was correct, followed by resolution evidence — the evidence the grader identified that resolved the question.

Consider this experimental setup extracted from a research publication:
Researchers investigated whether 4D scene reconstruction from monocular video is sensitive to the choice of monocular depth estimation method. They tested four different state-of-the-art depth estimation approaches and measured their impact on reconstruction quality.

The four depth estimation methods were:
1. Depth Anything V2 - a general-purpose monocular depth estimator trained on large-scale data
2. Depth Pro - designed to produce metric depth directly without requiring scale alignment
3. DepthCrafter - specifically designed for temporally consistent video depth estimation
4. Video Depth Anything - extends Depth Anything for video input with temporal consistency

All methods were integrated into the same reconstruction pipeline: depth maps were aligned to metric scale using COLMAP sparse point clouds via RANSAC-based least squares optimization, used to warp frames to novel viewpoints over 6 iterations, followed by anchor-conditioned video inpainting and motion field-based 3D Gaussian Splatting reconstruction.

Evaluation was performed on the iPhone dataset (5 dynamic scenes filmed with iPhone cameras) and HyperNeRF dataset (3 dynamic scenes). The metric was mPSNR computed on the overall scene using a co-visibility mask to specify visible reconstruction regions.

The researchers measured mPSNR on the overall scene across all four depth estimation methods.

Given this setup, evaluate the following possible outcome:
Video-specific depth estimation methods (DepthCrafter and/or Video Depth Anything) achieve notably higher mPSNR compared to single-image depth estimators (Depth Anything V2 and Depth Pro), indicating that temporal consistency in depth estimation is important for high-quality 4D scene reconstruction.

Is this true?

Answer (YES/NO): NO